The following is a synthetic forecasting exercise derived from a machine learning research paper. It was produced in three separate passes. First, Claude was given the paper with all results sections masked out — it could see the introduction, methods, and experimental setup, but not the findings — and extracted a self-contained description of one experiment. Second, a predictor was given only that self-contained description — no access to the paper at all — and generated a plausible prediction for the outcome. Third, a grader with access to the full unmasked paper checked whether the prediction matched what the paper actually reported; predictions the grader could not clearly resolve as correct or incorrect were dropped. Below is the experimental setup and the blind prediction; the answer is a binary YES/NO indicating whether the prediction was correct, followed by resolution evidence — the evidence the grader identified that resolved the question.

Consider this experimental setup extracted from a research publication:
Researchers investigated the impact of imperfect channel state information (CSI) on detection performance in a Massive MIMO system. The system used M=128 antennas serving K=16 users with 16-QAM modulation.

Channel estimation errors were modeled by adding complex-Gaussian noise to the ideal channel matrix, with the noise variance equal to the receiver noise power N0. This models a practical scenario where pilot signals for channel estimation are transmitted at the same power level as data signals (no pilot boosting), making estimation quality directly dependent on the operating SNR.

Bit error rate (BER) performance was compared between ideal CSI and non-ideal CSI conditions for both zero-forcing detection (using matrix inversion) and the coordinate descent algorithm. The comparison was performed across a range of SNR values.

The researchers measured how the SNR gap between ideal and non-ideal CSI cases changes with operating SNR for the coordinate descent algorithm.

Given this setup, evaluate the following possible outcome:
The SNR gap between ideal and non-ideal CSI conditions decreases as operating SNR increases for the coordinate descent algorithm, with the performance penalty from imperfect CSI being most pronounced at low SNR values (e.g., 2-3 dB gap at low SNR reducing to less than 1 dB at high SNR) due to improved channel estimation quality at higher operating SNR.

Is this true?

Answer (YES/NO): NO